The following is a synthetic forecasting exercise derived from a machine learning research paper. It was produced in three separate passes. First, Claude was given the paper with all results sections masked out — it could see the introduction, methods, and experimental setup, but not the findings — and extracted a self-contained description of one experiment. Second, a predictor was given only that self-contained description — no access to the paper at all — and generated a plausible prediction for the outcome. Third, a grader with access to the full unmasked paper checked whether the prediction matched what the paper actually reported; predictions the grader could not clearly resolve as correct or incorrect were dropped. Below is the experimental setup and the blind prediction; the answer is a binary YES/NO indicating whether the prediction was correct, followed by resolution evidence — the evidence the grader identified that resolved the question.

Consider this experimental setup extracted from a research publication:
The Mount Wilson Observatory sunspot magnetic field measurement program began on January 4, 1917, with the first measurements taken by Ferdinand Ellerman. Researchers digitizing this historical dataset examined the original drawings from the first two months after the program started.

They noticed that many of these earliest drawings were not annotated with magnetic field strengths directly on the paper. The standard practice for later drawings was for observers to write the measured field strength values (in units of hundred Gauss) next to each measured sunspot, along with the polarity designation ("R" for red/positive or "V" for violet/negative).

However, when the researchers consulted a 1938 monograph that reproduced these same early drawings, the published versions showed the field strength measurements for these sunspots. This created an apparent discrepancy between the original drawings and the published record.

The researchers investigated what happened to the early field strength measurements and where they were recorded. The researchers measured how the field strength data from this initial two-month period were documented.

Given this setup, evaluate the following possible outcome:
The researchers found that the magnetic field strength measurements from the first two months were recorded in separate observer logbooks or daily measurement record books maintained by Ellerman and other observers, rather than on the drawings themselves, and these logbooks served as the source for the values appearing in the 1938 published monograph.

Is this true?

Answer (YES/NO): NO